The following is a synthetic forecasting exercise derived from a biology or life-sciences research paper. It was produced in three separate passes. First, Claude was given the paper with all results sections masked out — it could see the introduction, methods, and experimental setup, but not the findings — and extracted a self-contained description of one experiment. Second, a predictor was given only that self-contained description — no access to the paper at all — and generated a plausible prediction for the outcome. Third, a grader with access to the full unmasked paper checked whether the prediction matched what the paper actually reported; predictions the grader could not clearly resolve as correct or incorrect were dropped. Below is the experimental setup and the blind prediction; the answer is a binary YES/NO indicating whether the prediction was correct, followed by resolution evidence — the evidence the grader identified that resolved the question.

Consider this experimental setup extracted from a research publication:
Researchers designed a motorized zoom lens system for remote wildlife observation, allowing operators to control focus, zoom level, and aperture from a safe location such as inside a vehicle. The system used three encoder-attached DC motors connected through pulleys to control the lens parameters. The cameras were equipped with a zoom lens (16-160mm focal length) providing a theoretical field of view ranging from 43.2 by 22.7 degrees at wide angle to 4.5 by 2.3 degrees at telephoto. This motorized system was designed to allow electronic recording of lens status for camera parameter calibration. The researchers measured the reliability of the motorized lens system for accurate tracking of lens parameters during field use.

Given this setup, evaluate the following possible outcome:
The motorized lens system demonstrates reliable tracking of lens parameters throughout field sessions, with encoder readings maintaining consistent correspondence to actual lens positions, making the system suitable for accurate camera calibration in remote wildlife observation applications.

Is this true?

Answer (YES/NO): NO